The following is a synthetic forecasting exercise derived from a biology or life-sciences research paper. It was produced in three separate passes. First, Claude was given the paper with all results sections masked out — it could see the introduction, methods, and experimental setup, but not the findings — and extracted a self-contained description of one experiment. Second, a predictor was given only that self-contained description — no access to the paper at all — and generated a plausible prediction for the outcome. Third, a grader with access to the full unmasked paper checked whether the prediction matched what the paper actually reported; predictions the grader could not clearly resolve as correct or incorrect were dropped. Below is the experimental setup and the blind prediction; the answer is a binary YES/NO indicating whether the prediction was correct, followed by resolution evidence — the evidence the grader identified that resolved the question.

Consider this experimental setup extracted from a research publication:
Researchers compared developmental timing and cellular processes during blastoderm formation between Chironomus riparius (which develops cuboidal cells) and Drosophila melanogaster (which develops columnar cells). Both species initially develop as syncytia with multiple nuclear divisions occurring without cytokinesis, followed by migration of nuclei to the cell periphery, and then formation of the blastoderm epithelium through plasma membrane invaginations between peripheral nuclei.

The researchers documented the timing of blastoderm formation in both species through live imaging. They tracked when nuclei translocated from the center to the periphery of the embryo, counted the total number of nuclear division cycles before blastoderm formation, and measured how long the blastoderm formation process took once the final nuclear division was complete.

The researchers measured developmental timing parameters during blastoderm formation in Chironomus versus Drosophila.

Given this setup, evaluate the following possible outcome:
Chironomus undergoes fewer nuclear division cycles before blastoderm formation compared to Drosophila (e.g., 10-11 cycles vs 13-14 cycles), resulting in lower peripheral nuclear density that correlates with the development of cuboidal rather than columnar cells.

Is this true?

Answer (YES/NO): NO